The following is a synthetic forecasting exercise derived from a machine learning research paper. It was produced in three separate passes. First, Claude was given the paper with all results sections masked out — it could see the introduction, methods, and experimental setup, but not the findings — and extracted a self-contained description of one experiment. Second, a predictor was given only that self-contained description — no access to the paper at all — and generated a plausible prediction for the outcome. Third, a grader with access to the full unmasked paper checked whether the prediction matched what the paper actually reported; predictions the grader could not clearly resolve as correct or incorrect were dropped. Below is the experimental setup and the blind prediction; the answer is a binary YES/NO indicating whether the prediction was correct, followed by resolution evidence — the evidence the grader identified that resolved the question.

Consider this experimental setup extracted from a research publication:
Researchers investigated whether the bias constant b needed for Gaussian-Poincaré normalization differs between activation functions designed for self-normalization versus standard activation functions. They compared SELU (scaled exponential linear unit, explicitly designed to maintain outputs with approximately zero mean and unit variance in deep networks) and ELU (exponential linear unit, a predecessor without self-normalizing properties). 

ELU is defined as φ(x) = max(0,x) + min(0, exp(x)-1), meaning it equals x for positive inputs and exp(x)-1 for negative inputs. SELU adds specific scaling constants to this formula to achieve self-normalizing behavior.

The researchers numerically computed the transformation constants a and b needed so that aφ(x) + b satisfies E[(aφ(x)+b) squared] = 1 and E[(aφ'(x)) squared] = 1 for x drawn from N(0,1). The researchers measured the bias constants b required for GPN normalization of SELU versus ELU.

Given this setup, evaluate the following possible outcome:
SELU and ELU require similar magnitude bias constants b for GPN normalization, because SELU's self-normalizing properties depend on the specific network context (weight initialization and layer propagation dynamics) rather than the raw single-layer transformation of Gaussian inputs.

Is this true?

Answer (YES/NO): NO